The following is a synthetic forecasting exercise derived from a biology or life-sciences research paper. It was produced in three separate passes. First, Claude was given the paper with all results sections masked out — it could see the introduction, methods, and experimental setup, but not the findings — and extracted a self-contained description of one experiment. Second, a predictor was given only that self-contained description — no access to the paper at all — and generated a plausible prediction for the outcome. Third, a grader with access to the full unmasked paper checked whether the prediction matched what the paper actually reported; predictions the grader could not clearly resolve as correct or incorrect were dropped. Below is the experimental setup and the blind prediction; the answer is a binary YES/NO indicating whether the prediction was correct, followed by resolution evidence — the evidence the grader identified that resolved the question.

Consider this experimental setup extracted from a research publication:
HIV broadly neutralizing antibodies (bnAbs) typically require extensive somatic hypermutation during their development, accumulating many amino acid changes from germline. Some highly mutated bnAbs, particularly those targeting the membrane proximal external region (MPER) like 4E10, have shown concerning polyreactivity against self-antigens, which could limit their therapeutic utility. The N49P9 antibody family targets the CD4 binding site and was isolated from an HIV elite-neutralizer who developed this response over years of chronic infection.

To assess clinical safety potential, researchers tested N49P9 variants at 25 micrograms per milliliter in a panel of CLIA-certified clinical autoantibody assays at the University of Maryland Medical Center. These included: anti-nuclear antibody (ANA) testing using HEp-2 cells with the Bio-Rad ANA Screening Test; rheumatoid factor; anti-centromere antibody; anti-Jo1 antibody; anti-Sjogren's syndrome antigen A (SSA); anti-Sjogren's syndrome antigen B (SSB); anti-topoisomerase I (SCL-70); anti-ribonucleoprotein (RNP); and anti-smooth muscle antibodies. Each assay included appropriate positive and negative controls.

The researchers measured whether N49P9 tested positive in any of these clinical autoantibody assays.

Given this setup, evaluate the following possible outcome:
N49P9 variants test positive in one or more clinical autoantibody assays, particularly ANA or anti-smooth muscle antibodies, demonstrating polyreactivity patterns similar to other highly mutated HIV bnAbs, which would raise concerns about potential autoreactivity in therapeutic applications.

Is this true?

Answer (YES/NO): NO